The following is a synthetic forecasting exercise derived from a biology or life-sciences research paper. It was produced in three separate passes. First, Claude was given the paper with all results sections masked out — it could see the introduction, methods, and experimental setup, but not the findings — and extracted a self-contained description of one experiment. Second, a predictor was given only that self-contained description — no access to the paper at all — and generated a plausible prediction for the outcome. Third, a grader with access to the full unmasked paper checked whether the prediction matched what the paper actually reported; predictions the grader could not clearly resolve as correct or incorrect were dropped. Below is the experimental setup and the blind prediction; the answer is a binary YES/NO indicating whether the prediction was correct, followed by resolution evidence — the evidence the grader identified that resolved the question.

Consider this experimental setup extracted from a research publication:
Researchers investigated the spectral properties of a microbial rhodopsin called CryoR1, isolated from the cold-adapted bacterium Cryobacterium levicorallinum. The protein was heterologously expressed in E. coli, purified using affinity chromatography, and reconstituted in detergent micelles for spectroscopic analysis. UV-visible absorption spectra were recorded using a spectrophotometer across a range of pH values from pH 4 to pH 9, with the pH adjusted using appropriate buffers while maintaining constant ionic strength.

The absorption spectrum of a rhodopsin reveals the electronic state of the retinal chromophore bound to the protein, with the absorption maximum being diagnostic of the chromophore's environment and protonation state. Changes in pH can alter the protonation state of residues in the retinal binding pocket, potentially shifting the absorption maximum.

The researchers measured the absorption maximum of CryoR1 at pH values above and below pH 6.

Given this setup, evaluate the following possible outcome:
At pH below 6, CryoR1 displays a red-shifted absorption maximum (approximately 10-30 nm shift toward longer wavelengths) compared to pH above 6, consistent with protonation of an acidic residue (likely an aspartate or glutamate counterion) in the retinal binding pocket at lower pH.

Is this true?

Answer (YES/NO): NO